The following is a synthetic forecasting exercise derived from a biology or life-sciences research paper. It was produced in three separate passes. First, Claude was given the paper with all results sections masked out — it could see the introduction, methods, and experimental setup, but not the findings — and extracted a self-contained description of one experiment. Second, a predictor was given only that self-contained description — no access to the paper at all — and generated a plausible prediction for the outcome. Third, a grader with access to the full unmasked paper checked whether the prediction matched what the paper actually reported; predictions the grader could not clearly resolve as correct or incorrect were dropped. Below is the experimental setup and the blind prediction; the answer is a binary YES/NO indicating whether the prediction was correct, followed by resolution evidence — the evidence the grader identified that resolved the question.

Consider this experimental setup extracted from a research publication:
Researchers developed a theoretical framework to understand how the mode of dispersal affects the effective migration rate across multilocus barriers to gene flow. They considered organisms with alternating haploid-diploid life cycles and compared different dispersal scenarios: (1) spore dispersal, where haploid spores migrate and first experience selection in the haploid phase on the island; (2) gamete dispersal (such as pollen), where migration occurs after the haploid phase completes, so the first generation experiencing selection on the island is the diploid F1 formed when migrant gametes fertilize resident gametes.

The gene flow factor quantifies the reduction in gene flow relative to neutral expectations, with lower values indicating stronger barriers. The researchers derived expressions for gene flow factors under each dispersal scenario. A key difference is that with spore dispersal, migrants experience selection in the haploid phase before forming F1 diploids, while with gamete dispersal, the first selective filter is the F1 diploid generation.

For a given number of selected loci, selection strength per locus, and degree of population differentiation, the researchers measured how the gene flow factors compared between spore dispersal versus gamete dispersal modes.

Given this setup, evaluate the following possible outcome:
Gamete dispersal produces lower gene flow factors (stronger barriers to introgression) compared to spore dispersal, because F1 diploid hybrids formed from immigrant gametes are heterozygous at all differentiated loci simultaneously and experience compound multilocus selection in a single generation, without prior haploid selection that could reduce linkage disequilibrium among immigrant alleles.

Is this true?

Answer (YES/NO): NO